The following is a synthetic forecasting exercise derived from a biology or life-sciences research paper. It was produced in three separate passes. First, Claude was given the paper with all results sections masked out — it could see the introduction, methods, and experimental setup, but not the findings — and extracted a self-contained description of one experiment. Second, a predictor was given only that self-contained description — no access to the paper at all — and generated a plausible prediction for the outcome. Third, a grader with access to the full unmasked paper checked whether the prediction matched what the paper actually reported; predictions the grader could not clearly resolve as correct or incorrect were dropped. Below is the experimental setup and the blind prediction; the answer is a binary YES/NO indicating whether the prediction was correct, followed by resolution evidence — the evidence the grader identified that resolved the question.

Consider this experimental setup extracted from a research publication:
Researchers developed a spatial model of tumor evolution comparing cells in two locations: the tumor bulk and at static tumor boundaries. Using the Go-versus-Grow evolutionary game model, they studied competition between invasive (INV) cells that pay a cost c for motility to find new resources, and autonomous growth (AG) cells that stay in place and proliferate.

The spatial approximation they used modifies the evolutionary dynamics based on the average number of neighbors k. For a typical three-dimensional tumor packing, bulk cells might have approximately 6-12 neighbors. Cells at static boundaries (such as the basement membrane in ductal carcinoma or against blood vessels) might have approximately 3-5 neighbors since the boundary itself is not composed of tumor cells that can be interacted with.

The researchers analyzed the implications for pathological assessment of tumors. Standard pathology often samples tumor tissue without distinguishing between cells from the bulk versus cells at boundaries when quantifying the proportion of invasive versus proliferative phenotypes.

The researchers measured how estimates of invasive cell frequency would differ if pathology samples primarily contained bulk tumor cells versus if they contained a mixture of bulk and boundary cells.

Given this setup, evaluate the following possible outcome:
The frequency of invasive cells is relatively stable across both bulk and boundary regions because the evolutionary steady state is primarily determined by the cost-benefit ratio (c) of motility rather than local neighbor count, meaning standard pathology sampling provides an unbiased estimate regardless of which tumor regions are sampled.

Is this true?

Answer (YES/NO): NO